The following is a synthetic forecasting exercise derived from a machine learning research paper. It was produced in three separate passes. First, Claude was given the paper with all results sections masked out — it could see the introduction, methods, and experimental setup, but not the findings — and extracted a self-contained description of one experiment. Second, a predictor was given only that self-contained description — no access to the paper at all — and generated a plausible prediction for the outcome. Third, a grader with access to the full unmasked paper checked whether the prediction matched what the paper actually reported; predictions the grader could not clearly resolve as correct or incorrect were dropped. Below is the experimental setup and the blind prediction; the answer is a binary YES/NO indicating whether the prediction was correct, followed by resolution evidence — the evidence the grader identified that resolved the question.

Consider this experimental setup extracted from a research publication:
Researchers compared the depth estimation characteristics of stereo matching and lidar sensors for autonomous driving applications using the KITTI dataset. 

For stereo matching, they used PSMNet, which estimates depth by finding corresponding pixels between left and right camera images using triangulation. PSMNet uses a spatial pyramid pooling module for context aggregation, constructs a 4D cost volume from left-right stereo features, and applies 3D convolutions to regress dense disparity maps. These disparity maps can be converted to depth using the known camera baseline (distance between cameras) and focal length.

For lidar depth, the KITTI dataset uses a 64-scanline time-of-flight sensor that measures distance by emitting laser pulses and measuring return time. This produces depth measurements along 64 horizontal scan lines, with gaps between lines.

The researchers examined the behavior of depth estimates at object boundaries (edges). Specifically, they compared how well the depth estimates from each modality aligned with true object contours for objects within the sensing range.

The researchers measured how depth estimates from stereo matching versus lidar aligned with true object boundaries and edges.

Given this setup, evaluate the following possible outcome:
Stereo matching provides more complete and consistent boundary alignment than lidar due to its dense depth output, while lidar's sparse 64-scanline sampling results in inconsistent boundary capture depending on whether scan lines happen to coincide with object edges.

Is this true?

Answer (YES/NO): NO